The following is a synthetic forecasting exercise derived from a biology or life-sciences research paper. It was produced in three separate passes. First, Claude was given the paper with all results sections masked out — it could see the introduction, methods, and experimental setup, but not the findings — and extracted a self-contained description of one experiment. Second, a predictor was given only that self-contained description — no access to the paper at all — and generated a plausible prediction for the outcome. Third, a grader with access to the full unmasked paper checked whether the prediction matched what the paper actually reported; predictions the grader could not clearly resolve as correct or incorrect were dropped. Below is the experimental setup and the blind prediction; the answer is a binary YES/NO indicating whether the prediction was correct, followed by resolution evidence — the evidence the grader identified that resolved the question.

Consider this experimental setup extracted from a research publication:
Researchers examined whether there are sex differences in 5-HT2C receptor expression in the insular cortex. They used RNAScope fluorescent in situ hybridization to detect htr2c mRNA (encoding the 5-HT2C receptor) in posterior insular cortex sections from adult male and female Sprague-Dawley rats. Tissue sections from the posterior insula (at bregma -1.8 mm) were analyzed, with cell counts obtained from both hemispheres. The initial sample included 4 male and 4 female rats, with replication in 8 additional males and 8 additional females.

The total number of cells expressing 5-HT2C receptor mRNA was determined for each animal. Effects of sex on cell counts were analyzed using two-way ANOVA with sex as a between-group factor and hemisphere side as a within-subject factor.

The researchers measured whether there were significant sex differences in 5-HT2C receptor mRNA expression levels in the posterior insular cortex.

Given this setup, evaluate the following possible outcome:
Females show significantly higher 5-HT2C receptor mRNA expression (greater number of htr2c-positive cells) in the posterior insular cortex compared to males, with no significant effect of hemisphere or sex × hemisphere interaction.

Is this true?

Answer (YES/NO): NO